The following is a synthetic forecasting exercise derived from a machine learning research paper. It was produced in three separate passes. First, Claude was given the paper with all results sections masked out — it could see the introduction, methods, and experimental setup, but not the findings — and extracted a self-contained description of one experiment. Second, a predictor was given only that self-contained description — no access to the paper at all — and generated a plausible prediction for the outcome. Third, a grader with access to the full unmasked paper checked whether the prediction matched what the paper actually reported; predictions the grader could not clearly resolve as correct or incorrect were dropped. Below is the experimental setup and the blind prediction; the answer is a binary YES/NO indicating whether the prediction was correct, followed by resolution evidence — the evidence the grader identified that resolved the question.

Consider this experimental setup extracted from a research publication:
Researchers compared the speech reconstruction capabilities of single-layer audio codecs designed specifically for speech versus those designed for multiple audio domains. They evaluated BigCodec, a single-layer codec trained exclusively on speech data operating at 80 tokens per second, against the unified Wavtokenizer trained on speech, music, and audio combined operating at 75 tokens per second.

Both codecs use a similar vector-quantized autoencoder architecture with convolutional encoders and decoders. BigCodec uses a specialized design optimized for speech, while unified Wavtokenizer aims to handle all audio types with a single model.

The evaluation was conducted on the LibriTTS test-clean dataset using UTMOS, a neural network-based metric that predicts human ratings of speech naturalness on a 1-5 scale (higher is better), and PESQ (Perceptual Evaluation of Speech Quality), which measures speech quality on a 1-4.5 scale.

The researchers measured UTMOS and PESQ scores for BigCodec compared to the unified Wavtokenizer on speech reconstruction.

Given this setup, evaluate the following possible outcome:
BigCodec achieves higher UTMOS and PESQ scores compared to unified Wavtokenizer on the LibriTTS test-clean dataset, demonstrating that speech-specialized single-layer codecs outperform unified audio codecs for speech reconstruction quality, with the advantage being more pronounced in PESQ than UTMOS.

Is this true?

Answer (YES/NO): YES